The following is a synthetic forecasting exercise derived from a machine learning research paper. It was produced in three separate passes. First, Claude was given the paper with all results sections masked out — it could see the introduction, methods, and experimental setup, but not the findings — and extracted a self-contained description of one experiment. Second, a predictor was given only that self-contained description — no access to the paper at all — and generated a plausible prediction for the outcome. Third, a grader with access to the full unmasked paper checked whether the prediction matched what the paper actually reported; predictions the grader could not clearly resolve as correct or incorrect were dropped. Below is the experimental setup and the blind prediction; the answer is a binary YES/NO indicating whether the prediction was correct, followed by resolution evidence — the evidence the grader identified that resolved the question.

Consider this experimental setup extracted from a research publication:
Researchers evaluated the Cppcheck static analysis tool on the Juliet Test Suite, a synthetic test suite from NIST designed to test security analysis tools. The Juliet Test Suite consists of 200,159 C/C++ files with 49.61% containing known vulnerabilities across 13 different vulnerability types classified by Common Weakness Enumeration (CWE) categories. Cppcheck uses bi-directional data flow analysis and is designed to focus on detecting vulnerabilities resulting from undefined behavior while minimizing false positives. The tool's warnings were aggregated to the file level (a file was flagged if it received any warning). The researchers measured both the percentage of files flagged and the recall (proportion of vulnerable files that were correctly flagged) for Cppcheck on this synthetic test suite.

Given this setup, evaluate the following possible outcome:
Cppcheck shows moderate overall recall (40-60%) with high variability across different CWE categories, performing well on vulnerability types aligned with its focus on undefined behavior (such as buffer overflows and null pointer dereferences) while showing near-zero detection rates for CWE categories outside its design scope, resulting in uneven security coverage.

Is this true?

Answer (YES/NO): NO